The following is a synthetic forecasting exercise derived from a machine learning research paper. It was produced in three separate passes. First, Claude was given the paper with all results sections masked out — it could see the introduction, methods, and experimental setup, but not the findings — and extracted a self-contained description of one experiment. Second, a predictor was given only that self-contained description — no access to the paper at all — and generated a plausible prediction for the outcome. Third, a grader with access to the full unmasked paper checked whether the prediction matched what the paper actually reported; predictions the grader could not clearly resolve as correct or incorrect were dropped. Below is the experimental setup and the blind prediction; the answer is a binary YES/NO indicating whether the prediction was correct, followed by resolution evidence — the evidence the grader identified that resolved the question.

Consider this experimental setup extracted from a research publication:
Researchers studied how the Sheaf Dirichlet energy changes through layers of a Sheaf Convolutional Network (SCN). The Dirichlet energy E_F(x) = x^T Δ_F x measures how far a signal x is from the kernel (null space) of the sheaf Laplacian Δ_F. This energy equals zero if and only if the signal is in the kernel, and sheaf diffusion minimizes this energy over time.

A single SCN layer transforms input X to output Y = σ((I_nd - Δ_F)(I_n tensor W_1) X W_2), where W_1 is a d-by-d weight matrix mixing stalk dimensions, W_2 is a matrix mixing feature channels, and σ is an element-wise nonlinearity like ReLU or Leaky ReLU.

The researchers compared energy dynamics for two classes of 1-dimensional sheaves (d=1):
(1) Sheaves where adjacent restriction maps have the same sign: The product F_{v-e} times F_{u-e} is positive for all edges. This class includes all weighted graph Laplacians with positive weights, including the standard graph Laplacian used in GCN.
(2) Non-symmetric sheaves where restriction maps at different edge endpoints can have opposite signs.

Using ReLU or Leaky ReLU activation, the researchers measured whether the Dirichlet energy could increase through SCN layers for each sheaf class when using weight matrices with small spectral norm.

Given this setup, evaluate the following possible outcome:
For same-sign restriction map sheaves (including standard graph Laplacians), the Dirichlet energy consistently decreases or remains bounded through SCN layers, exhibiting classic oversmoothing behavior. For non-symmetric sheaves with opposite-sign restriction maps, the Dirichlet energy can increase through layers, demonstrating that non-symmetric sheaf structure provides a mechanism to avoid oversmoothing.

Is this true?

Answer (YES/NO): YES